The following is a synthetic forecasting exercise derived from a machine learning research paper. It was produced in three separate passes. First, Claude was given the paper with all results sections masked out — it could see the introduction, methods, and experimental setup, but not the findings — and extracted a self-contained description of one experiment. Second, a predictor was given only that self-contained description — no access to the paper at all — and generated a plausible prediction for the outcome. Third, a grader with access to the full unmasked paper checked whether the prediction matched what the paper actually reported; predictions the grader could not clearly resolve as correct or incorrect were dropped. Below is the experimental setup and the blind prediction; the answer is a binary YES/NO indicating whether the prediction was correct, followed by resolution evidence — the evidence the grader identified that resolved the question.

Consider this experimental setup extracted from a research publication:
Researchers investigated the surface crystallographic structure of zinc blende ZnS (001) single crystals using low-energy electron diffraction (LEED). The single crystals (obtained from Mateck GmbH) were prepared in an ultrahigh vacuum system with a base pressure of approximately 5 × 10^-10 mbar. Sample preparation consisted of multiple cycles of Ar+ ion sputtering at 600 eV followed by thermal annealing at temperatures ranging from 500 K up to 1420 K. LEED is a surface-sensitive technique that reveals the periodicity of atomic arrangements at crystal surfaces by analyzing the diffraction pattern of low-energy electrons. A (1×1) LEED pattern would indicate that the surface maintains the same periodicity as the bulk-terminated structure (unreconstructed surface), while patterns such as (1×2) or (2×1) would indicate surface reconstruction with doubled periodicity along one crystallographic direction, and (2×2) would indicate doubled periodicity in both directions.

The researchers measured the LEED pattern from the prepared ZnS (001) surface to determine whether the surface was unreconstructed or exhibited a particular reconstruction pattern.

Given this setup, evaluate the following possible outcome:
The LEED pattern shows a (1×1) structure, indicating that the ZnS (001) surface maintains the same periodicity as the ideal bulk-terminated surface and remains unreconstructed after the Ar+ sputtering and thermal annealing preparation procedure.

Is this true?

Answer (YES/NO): NO